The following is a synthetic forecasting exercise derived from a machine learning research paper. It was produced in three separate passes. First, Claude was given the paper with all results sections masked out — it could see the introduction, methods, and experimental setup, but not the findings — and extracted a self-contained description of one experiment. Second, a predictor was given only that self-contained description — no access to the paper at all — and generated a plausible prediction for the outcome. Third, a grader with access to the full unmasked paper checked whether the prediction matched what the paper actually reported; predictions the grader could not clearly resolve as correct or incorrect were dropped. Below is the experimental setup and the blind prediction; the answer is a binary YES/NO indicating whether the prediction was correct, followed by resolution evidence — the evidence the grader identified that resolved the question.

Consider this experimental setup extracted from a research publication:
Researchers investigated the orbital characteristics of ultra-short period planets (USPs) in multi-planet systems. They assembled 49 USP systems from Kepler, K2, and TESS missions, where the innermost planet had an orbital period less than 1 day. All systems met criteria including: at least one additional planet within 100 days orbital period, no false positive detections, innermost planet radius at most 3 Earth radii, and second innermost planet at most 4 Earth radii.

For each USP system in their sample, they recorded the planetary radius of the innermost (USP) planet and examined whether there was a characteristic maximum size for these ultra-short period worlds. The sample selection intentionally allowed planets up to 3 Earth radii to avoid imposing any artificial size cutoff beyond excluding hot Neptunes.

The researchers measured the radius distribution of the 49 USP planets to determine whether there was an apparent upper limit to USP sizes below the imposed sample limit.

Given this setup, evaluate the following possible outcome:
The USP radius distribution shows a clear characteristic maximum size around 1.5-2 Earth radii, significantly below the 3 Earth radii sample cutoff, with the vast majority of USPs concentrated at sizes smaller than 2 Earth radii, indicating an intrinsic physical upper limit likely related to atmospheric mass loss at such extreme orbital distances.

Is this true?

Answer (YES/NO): YES